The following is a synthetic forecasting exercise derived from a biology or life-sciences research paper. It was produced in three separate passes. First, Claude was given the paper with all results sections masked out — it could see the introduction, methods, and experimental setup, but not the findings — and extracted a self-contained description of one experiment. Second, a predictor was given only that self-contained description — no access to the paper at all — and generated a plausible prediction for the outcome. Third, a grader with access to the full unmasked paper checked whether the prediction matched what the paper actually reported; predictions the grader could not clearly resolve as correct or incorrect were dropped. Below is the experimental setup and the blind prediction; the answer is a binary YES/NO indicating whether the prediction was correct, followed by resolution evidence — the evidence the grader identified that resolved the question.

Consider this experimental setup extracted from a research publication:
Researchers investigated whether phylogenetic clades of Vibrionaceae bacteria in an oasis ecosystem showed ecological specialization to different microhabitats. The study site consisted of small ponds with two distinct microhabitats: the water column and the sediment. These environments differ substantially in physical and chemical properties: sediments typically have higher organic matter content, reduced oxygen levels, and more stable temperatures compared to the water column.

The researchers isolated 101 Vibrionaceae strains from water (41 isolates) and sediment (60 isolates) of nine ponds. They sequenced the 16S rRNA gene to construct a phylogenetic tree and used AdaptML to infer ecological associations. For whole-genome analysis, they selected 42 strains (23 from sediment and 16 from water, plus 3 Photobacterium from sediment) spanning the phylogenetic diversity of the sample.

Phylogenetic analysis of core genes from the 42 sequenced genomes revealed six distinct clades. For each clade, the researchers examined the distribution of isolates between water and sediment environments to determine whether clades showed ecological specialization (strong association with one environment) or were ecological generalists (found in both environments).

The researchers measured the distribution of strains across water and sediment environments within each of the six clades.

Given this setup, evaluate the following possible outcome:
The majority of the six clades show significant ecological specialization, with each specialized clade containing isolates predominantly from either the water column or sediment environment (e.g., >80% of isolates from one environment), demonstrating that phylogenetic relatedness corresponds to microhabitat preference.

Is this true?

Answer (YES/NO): YES